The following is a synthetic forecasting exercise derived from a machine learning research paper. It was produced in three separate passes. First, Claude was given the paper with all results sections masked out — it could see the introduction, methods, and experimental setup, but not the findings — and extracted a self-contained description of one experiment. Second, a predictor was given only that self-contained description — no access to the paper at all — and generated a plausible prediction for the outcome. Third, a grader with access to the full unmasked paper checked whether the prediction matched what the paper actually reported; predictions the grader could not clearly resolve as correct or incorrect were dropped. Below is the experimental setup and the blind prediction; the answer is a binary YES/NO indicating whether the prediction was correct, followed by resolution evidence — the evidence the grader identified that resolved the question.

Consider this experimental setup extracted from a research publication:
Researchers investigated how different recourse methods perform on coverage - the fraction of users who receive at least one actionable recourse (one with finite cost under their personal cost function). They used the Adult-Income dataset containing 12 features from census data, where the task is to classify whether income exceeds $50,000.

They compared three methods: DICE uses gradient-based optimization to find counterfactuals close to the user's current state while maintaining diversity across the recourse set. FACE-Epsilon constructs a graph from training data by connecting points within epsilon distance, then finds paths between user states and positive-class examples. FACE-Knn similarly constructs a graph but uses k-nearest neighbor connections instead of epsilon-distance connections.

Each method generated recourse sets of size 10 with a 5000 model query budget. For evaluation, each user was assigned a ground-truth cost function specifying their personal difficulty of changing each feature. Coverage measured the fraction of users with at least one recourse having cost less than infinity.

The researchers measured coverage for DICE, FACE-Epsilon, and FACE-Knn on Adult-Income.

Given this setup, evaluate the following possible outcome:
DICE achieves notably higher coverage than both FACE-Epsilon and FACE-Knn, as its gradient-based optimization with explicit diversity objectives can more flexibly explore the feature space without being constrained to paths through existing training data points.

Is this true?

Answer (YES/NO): NO